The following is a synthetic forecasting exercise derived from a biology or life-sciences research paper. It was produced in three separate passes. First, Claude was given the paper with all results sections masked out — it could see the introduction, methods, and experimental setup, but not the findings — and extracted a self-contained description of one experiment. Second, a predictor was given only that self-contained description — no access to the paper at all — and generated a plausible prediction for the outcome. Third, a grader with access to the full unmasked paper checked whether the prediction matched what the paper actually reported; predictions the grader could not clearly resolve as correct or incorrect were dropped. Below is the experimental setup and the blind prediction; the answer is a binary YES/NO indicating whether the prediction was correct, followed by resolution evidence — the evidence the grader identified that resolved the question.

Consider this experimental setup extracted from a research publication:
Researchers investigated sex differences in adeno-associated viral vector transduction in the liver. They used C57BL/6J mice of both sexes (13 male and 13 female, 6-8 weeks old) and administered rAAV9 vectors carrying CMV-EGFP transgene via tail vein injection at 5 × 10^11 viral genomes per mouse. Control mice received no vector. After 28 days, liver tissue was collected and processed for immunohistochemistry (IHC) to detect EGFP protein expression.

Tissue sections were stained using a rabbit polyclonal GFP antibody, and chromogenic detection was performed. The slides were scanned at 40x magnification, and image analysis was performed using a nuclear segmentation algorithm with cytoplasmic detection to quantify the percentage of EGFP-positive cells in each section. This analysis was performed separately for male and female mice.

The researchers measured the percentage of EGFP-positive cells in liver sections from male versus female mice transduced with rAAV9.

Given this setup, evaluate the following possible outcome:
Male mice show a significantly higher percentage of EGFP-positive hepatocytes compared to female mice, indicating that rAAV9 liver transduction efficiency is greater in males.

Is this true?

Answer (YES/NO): YES